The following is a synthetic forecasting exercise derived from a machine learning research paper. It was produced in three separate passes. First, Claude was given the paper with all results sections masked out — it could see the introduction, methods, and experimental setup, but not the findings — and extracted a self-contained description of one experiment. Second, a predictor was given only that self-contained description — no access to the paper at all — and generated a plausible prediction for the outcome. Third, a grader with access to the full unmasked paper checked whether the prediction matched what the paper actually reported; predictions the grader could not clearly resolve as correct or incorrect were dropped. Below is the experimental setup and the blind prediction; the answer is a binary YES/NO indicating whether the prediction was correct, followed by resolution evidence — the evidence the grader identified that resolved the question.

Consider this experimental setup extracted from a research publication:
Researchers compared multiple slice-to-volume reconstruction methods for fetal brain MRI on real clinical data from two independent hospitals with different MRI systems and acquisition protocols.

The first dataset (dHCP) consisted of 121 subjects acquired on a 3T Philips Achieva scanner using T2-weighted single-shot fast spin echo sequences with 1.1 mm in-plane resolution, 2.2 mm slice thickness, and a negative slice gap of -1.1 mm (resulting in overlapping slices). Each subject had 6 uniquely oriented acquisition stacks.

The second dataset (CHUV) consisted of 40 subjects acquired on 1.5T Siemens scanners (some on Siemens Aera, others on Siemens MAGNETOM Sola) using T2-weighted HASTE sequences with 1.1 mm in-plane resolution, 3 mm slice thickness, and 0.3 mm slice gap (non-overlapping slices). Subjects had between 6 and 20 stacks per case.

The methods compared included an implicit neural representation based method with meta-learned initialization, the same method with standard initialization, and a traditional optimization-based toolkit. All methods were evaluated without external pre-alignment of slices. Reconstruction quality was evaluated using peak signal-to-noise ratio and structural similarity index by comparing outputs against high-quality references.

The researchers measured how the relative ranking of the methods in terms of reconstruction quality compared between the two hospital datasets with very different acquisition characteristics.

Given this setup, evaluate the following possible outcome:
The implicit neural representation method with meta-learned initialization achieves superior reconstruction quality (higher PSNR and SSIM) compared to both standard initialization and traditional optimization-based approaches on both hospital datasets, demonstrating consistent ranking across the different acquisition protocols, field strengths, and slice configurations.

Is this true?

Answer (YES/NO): NO